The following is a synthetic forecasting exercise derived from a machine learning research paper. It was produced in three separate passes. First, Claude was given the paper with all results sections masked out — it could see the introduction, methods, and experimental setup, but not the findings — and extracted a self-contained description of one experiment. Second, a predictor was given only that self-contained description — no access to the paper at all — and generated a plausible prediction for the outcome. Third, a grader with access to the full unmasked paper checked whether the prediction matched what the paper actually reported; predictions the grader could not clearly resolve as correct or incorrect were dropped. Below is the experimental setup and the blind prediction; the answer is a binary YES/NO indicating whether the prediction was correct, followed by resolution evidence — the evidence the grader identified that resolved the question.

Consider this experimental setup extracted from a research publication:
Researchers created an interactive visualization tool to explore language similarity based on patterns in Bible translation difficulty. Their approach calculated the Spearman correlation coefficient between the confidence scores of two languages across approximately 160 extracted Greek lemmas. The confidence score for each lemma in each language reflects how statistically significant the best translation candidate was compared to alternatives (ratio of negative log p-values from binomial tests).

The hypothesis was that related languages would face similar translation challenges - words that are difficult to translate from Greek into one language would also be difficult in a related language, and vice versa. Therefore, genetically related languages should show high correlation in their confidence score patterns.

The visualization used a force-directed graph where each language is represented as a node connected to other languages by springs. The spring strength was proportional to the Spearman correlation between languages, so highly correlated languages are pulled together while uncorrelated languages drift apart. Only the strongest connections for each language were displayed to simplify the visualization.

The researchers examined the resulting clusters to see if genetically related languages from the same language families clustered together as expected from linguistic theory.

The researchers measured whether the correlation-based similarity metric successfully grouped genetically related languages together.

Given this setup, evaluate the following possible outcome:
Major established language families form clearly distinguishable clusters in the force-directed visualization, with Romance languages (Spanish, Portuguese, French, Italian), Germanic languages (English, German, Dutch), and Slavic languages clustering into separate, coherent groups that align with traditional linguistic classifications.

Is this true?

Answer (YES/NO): NO